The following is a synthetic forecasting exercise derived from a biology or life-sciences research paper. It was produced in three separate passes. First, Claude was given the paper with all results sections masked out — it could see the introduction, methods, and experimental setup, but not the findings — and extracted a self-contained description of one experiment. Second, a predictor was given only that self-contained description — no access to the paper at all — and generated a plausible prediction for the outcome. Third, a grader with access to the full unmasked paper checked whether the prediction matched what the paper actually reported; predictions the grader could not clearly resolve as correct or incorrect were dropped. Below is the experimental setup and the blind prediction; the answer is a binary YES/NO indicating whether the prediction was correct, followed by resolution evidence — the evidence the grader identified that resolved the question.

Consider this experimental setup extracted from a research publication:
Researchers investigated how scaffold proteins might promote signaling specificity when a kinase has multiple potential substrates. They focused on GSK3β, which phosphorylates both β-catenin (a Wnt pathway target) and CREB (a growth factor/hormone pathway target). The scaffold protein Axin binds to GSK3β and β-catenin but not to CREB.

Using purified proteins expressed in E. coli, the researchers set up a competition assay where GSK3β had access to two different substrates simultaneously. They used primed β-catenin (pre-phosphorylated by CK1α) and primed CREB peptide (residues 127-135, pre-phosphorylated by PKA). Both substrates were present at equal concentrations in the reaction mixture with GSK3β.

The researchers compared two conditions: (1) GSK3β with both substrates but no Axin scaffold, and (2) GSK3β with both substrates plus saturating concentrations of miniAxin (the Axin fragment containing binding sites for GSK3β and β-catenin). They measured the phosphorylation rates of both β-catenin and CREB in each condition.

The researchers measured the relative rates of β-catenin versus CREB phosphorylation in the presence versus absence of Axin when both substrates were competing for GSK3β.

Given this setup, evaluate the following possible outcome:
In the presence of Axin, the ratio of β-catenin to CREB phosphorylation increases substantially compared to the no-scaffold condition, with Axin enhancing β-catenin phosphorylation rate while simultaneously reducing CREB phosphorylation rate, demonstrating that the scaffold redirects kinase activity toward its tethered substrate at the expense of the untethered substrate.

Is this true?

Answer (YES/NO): YES